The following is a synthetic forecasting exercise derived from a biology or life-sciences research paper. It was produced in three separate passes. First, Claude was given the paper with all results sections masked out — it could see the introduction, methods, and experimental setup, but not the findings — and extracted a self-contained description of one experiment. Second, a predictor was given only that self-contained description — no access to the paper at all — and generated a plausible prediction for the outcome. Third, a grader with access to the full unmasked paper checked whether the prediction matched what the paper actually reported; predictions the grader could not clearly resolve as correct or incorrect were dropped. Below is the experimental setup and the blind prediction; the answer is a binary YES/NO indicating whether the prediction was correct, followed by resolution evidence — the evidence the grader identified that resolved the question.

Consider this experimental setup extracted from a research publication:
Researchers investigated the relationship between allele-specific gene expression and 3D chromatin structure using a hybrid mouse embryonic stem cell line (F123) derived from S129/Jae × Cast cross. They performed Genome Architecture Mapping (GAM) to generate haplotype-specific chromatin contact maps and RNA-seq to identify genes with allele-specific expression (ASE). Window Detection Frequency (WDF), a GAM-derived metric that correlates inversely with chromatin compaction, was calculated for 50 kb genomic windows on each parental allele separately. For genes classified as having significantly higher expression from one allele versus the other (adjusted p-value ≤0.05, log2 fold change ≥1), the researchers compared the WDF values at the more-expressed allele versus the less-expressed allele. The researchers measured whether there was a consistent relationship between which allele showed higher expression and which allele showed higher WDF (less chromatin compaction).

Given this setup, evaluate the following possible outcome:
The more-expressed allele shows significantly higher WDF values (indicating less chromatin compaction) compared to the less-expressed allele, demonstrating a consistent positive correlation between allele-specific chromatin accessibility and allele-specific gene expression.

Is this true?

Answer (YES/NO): YES